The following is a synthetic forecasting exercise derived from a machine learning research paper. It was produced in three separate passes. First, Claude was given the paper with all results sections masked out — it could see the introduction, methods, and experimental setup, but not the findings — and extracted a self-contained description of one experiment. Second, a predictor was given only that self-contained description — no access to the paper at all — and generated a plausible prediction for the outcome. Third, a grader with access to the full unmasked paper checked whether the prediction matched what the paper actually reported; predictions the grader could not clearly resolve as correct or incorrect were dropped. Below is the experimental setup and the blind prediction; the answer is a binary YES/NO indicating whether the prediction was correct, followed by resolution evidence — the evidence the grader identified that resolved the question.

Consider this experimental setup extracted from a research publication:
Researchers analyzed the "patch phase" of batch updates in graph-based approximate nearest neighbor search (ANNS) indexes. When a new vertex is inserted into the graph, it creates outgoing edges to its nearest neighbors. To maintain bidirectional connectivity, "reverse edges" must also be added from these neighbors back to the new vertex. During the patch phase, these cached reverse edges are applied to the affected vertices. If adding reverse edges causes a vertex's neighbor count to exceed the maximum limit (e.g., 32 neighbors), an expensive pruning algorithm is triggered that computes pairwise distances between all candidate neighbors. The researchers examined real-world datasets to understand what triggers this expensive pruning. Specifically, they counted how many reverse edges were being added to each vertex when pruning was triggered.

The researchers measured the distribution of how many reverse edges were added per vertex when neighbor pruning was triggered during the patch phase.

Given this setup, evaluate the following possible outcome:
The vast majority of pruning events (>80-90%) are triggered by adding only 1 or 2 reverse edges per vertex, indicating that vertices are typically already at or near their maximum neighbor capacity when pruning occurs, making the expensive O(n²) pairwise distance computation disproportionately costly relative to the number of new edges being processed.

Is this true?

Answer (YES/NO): YES